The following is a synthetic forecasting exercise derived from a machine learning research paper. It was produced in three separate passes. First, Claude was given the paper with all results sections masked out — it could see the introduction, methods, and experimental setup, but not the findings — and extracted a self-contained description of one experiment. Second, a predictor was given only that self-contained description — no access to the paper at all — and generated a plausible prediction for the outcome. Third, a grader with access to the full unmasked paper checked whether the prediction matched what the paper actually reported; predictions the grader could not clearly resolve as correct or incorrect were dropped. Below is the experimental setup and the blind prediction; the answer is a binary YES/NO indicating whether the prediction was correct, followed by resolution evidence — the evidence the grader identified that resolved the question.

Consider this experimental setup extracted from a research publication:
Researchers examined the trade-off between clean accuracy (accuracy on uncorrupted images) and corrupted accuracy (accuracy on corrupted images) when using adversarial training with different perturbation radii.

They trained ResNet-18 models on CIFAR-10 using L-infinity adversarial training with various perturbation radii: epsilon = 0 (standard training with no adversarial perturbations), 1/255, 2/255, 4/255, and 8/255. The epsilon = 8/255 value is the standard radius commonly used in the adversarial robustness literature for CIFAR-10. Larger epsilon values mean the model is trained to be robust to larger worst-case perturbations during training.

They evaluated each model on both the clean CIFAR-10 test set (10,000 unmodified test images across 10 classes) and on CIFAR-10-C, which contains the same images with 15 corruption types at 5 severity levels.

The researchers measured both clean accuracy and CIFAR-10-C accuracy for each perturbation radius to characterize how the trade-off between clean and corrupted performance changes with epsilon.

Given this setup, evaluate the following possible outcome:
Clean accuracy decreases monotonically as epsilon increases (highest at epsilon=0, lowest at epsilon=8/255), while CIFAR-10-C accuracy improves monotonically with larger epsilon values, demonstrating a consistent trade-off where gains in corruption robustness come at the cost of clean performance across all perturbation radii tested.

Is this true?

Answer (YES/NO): NO